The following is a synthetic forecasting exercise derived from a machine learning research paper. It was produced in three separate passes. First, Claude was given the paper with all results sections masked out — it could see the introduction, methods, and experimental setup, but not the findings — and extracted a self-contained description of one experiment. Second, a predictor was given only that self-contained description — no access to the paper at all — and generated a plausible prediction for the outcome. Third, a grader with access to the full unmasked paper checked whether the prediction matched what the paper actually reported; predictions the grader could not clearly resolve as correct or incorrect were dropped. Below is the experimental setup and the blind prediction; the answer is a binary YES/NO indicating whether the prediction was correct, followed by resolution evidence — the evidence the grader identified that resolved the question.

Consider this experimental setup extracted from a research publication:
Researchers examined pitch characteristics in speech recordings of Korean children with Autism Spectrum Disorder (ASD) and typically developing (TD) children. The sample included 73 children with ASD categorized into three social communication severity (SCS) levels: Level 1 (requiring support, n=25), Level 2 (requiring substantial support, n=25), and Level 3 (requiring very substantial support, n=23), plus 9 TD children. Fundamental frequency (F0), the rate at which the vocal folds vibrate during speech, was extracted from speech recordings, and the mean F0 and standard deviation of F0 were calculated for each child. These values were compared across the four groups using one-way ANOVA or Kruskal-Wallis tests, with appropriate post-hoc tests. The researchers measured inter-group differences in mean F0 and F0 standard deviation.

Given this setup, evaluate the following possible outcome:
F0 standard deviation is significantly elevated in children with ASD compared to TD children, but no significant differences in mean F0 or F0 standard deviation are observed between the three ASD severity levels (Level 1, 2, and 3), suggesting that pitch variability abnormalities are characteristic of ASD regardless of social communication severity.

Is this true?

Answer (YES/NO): NO